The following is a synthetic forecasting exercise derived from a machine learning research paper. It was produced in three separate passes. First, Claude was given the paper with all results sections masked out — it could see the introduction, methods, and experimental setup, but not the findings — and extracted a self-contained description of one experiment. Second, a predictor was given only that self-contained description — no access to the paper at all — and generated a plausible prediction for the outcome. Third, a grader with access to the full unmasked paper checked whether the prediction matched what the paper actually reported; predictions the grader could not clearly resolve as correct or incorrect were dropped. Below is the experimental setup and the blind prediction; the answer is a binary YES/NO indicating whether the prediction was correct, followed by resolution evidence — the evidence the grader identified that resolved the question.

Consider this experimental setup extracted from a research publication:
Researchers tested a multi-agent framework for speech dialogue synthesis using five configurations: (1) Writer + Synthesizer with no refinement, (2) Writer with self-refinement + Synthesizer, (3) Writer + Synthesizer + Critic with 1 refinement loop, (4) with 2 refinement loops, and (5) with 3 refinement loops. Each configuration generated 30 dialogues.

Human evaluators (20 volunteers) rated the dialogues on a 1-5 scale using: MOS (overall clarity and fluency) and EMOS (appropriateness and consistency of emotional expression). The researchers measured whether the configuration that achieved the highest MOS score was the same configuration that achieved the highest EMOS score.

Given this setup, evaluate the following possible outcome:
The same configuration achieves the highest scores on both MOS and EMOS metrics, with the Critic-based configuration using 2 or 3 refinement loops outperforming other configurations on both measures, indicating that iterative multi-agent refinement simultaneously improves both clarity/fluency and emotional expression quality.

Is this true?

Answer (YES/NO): NO